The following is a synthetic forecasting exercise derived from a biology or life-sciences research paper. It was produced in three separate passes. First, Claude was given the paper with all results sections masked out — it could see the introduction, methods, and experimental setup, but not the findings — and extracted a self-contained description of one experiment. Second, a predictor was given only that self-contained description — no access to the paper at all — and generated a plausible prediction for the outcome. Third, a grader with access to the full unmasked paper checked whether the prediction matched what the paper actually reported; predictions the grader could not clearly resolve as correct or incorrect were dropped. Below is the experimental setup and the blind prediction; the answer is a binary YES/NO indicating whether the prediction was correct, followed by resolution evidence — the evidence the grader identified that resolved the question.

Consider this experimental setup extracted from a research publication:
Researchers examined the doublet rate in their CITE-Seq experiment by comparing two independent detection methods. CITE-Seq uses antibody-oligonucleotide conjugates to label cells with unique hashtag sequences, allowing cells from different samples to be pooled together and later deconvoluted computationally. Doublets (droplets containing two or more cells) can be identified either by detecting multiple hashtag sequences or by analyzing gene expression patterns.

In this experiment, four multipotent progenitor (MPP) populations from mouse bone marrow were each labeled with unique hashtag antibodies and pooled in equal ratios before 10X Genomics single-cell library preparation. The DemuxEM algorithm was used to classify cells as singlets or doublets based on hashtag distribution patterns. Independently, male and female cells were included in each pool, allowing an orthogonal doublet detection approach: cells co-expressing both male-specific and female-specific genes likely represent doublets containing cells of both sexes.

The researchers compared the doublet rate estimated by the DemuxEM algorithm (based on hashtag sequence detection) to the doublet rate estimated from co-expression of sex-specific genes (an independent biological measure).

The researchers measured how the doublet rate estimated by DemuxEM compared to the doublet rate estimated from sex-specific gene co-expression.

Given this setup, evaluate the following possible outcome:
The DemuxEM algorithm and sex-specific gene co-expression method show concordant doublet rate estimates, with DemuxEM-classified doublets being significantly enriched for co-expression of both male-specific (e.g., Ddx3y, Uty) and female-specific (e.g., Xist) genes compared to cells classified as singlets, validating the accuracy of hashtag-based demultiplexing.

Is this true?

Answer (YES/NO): NO